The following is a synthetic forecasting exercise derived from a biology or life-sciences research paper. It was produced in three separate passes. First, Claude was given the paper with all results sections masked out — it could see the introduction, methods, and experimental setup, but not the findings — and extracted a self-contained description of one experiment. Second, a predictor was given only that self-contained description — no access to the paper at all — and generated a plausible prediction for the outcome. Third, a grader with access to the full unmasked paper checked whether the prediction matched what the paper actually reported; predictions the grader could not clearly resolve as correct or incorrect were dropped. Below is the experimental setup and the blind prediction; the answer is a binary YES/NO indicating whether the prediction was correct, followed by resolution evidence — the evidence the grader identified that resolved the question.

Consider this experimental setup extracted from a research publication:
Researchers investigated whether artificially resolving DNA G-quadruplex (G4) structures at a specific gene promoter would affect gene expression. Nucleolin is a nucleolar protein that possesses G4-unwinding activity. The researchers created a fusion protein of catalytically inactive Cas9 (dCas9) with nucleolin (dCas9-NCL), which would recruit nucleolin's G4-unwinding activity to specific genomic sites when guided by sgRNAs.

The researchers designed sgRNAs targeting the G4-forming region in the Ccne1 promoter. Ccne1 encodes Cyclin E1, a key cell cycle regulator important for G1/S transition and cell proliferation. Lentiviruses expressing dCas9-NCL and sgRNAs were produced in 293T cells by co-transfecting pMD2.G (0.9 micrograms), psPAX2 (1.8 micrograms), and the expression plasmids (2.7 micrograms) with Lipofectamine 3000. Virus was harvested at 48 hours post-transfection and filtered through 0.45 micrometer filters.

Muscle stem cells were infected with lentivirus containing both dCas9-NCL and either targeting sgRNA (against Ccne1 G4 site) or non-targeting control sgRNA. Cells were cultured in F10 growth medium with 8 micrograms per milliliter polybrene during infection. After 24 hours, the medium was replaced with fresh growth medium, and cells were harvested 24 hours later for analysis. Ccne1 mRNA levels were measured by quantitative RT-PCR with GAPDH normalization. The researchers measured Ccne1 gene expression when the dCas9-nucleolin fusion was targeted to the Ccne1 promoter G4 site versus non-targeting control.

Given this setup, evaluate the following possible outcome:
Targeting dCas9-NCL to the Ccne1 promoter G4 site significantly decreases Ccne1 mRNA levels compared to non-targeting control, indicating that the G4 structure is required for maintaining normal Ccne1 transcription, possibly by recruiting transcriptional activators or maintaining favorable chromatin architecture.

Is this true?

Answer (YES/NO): YES